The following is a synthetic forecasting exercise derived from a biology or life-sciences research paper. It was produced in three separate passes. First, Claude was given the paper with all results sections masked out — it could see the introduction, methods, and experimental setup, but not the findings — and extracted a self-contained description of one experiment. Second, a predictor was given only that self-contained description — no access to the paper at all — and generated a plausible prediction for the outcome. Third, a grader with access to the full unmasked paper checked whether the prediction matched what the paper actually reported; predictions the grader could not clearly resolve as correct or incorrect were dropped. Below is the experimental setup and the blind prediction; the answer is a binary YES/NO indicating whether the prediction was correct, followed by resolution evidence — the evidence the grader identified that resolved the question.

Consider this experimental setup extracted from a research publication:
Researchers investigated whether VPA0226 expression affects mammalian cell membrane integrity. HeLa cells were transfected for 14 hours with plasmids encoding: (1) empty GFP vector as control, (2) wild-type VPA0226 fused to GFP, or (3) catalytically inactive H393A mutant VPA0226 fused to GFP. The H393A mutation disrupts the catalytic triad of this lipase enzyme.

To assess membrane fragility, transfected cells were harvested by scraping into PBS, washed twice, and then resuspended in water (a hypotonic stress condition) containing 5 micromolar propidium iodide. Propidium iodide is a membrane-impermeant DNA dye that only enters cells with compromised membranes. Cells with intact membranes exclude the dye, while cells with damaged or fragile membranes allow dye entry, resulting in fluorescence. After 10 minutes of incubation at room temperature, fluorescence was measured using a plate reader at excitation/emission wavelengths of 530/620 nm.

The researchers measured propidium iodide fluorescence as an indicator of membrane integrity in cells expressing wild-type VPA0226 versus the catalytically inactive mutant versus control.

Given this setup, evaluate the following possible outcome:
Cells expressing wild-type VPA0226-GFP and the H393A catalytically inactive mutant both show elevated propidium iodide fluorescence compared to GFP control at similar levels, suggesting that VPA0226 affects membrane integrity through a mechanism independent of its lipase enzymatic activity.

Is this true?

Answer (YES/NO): NO